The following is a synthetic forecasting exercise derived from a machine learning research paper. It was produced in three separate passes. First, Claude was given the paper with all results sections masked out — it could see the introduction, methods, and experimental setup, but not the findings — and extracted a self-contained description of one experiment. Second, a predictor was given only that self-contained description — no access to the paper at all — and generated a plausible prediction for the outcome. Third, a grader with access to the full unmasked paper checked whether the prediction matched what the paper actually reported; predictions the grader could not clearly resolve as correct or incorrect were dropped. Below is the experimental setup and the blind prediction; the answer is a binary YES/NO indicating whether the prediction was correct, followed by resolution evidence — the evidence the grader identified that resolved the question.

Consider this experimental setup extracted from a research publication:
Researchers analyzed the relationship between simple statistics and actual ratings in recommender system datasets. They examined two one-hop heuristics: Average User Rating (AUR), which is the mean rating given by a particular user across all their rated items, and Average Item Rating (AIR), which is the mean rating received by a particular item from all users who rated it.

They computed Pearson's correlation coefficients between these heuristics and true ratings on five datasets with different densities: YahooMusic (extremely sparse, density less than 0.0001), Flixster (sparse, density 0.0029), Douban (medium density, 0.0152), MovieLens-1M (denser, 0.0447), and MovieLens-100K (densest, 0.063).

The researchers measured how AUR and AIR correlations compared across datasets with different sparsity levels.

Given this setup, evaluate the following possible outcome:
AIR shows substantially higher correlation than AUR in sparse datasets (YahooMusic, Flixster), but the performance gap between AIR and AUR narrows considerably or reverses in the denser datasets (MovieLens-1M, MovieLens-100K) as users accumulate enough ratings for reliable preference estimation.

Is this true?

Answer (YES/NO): NO